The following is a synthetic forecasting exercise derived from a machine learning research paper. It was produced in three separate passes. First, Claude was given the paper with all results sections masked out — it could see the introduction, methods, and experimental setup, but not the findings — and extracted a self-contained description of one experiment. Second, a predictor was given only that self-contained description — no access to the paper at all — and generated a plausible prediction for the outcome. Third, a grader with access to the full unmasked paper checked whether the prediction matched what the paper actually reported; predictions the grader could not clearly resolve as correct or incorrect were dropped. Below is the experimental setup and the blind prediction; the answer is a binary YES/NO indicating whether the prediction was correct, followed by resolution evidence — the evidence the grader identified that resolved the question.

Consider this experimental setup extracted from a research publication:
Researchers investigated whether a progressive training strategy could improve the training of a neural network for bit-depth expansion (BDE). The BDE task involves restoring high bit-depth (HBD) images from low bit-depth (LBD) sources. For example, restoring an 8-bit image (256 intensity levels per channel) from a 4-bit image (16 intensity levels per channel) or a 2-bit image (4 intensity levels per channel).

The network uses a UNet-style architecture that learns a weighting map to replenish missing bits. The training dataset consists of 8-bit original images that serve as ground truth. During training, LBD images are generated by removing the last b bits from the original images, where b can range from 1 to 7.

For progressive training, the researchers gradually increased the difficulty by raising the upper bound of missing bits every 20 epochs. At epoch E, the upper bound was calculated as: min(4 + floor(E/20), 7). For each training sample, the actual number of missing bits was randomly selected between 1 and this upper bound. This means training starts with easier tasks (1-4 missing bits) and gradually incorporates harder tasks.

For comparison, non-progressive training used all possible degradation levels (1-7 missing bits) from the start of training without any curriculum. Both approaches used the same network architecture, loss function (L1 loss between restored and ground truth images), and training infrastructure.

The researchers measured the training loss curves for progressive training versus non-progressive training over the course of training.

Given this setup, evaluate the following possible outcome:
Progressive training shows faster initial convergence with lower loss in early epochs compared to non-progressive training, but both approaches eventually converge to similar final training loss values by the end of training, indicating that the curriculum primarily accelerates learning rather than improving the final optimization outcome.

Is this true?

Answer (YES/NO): NO